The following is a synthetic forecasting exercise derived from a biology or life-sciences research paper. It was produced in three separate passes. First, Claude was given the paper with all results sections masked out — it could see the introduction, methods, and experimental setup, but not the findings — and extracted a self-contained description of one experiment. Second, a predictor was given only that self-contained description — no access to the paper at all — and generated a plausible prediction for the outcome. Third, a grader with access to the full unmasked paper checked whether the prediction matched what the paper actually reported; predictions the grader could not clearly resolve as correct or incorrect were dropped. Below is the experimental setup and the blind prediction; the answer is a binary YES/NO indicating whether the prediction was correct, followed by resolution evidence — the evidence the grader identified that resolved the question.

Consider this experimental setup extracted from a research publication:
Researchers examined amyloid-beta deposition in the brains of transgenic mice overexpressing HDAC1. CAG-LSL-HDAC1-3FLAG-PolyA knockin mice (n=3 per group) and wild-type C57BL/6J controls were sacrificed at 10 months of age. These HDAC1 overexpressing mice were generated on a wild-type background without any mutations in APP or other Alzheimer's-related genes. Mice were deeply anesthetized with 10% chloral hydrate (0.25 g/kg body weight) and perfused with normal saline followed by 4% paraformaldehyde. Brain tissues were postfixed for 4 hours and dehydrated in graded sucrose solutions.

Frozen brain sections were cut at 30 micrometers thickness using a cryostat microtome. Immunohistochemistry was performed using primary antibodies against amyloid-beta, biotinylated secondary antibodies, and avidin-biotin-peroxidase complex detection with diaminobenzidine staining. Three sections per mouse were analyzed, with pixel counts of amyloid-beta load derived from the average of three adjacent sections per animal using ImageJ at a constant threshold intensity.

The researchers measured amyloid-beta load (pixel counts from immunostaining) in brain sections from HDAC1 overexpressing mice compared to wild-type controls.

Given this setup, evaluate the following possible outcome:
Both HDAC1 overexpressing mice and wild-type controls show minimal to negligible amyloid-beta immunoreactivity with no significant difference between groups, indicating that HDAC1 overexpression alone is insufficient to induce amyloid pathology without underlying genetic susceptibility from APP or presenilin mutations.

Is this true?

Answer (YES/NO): NO